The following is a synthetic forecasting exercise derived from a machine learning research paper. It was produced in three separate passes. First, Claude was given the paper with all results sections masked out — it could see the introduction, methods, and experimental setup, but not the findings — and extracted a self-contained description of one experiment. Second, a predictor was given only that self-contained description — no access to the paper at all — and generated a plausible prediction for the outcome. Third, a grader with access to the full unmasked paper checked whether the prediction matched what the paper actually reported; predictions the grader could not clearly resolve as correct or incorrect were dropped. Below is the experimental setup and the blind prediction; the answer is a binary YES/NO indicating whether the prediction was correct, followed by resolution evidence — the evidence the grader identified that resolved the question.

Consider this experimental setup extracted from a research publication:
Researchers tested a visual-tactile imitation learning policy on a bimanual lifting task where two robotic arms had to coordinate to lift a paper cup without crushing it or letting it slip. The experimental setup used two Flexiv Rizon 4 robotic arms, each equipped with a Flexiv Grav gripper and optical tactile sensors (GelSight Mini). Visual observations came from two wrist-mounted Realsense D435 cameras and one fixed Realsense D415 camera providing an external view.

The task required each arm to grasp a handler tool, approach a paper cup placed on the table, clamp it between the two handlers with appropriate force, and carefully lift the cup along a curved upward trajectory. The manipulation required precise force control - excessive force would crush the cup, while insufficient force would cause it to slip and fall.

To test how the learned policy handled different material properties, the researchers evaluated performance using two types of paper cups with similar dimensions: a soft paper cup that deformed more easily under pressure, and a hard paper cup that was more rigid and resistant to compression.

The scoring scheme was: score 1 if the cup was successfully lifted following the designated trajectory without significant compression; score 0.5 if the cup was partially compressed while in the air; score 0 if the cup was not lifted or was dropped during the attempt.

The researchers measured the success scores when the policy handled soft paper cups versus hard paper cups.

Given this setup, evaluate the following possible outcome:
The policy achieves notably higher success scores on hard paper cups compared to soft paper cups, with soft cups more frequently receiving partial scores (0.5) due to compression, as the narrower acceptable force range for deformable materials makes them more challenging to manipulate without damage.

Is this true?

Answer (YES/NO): NO